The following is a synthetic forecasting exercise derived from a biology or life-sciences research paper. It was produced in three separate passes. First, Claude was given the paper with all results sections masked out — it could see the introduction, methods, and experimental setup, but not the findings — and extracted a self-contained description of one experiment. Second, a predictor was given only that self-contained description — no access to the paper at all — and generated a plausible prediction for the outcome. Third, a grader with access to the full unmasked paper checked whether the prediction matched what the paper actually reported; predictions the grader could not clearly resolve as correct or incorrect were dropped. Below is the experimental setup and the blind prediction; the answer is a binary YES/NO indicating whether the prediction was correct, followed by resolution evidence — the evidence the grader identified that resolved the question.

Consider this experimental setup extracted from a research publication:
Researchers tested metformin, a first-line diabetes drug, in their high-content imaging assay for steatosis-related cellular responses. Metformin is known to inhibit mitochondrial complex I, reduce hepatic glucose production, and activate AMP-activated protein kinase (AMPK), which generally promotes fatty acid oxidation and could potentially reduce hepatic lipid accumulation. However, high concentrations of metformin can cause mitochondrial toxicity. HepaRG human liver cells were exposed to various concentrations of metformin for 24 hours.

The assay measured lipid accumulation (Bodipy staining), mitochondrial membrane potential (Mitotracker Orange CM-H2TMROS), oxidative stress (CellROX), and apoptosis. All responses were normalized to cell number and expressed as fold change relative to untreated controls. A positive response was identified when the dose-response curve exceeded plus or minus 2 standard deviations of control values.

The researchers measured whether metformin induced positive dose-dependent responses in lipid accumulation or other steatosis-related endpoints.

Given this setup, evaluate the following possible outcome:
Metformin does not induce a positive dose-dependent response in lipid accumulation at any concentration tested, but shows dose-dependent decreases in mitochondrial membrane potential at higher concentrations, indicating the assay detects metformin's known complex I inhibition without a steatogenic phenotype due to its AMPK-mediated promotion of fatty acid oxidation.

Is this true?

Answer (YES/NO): NO